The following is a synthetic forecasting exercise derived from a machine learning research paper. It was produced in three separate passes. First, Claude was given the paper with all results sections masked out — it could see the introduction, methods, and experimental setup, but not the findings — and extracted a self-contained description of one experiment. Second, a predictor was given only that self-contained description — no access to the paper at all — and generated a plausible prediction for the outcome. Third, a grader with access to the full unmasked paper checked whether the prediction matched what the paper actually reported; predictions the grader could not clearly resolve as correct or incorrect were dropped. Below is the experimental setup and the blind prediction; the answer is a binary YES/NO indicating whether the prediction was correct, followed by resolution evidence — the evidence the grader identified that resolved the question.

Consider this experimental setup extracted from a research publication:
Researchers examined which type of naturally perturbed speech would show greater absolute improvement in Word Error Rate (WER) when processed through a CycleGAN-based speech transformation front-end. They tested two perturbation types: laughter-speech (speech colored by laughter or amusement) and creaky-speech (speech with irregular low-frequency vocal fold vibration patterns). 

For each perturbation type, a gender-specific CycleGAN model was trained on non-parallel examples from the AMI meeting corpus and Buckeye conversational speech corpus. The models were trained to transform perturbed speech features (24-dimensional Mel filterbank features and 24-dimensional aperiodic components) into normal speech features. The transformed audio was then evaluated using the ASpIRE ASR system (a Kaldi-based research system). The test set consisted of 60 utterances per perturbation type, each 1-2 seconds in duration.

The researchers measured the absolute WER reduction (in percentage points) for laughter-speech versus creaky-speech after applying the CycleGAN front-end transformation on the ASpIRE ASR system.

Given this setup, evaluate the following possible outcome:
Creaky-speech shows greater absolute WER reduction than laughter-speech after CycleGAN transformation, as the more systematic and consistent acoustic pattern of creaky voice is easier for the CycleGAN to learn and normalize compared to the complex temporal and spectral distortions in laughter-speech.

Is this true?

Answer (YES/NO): NO